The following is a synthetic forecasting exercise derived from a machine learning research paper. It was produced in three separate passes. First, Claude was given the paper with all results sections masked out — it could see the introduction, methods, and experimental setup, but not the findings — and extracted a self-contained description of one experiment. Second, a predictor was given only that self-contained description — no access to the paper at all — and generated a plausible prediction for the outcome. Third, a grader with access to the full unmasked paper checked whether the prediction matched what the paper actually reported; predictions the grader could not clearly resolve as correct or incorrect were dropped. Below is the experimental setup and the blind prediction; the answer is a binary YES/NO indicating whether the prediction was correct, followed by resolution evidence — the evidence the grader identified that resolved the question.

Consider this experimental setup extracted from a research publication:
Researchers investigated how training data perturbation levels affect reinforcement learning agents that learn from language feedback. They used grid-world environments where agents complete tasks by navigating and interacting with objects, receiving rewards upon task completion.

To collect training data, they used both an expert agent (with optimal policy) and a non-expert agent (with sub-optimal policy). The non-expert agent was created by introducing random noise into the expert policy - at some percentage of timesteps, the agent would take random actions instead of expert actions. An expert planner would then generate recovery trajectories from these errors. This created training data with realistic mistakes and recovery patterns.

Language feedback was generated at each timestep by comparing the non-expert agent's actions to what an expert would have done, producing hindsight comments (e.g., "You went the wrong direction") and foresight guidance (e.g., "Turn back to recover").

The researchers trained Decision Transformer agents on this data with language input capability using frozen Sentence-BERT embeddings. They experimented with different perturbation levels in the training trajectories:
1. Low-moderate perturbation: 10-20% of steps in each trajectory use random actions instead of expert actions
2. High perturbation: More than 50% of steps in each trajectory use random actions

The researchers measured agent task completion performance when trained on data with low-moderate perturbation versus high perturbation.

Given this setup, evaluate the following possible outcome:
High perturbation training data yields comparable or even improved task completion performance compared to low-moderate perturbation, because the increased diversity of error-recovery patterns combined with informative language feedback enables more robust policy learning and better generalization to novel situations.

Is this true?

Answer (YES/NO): NO